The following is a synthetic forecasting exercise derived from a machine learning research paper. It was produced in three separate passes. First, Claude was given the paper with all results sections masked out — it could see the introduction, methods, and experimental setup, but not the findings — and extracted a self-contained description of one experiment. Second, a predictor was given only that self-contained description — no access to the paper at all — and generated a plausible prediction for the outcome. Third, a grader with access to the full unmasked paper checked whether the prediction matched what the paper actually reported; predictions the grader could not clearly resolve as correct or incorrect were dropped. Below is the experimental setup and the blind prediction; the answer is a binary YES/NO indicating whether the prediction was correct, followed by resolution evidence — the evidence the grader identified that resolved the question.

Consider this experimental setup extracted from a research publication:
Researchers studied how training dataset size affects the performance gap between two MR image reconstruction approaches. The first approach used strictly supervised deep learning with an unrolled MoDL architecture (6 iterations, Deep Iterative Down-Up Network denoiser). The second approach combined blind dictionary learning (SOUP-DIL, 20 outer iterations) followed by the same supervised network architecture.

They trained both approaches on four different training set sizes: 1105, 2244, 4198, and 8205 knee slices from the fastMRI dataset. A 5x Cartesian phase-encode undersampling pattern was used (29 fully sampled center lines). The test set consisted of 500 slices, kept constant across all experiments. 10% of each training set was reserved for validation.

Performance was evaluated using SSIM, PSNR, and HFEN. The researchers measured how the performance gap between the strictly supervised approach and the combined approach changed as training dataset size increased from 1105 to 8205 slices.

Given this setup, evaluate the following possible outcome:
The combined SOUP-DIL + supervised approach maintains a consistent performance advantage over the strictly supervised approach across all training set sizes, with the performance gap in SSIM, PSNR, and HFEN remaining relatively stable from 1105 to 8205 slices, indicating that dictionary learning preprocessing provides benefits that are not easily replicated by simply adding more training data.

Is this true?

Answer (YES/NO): NO